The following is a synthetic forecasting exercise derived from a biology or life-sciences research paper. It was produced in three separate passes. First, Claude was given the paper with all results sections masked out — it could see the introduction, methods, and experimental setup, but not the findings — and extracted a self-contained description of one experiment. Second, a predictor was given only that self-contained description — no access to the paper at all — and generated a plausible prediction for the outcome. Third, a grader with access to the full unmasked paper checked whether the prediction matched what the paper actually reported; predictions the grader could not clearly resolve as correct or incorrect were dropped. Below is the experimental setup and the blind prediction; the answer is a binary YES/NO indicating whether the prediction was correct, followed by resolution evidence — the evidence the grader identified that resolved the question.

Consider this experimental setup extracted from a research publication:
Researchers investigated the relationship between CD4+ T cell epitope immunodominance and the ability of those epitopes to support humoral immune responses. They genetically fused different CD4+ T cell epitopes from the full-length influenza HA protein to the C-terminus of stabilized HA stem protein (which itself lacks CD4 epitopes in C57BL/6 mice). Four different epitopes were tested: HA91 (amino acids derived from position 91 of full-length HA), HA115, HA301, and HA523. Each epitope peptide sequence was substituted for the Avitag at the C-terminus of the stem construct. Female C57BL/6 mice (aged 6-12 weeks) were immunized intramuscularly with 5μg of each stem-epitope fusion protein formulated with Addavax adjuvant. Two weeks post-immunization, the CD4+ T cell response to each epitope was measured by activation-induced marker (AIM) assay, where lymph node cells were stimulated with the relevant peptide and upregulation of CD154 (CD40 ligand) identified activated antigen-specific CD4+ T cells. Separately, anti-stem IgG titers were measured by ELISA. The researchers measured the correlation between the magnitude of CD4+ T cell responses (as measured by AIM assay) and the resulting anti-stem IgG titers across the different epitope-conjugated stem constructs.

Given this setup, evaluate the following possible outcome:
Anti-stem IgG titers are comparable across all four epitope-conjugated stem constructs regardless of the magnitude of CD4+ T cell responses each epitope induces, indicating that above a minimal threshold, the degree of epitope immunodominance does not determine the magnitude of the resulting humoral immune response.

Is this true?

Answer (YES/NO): NO